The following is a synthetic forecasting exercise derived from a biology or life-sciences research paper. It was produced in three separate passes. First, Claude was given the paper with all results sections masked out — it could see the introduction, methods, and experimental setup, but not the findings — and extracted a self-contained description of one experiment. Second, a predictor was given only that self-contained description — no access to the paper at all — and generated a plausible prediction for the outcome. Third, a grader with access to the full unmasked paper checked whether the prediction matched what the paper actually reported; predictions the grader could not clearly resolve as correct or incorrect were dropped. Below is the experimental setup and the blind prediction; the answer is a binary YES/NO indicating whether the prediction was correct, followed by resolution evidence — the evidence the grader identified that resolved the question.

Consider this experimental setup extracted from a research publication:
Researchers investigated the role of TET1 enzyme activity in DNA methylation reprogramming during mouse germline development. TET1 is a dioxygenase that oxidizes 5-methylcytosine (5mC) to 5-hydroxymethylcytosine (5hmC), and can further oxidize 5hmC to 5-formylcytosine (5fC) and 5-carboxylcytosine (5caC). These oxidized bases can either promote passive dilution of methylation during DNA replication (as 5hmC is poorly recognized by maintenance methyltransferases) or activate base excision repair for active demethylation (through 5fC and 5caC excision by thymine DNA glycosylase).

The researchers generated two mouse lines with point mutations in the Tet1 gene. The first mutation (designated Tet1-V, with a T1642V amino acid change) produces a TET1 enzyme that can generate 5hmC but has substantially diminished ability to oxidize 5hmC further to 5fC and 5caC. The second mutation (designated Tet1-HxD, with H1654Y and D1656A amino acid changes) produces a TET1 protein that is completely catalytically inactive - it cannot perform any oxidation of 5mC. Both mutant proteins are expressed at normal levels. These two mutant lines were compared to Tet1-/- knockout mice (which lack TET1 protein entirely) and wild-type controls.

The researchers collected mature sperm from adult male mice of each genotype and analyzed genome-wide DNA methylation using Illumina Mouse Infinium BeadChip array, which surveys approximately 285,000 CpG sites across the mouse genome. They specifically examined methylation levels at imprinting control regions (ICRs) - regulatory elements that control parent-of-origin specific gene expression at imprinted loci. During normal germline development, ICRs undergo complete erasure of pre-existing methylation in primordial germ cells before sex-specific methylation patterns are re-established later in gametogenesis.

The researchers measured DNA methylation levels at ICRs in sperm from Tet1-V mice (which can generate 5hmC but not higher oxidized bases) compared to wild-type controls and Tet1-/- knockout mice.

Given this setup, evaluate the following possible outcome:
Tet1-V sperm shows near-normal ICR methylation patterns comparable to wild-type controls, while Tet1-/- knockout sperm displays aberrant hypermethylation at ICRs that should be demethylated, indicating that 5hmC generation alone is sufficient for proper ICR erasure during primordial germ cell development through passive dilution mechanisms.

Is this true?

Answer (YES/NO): NO